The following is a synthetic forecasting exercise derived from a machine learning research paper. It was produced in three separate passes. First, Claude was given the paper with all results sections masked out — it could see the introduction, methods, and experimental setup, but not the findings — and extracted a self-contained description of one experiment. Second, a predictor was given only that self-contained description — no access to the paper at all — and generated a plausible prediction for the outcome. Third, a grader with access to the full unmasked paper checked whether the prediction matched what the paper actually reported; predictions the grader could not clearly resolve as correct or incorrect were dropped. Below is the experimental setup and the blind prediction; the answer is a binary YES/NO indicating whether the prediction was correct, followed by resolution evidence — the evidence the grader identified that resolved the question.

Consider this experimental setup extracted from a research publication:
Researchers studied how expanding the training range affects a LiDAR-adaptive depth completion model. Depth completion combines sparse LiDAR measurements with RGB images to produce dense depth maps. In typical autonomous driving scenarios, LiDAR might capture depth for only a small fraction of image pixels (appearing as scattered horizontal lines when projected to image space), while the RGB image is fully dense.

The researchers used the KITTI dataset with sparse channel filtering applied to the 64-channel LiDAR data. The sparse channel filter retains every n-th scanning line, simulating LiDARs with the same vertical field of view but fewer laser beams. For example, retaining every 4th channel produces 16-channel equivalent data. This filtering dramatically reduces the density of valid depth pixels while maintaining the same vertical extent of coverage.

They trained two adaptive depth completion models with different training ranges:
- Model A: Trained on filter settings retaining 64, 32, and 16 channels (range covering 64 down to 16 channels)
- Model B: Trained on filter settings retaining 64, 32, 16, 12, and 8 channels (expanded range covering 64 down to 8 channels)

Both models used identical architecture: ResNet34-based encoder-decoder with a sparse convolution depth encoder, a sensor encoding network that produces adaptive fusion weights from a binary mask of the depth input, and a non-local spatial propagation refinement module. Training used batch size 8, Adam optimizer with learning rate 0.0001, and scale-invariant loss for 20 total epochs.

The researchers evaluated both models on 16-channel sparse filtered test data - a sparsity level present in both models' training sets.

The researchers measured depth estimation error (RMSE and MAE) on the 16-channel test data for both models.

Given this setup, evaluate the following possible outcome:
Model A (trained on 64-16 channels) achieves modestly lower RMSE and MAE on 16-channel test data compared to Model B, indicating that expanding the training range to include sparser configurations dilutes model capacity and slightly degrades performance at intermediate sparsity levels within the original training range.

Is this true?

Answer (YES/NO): YES